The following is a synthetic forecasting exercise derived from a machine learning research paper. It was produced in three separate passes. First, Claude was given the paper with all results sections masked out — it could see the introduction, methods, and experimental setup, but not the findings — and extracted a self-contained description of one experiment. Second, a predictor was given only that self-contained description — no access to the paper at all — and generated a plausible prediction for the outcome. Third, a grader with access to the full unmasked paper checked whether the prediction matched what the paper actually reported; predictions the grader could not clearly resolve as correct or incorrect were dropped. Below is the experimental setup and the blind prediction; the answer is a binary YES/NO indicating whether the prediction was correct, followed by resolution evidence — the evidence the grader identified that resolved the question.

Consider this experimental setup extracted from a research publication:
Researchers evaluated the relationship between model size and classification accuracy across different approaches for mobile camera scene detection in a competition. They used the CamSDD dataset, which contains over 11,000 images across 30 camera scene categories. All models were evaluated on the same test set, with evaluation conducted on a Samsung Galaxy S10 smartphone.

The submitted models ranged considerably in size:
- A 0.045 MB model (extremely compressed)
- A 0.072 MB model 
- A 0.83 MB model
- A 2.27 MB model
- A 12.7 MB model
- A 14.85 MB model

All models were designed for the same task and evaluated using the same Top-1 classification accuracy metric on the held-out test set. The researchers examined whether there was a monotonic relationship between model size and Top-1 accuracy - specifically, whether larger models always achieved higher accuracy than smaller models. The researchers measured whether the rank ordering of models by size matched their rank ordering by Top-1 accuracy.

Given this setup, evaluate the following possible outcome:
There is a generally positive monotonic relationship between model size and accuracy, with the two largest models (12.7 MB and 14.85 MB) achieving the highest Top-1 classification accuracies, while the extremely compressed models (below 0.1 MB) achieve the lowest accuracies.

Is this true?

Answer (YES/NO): NO